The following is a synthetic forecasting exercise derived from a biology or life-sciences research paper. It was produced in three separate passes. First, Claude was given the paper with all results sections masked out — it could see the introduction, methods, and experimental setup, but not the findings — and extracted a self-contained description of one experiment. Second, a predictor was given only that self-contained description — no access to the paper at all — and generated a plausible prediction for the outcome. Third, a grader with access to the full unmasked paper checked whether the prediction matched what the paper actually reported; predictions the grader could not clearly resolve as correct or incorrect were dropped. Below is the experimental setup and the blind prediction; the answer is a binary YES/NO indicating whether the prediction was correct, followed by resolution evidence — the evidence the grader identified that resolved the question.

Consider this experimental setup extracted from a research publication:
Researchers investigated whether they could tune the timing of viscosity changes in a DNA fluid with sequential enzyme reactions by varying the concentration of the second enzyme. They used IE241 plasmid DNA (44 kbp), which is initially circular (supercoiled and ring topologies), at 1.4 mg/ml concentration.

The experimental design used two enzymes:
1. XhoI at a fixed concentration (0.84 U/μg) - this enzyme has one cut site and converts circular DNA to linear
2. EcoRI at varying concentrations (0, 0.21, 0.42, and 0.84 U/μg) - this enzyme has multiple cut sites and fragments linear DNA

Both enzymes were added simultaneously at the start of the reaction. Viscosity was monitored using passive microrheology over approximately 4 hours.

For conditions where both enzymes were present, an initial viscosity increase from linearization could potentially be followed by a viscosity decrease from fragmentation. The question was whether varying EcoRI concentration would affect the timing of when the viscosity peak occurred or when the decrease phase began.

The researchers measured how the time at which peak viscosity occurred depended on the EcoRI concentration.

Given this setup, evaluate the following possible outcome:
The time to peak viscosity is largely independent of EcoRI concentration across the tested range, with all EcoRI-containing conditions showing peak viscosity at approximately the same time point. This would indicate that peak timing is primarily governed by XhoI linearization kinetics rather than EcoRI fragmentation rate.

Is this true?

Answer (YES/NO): NO